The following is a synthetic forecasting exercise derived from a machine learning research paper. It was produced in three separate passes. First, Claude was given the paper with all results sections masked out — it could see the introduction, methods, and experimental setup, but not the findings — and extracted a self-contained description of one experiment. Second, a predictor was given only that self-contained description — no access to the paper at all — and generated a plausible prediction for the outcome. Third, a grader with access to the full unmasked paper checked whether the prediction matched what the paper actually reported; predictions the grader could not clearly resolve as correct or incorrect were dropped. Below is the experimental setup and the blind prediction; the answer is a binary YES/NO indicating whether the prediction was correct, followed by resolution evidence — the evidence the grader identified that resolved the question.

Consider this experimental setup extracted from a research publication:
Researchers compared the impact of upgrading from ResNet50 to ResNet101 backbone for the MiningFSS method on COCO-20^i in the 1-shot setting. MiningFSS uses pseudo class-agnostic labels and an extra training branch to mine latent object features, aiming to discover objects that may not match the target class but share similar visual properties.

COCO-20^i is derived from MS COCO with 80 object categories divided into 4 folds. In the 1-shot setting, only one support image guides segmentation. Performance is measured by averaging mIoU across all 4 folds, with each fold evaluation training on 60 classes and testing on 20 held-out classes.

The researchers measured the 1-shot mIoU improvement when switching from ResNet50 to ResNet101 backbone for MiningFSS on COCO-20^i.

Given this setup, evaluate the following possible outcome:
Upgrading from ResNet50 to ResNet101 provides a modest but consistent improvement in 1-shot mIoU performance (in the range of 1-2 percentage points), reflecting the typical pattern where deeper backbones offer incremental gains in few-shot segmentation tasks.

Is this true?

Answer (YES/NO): NO